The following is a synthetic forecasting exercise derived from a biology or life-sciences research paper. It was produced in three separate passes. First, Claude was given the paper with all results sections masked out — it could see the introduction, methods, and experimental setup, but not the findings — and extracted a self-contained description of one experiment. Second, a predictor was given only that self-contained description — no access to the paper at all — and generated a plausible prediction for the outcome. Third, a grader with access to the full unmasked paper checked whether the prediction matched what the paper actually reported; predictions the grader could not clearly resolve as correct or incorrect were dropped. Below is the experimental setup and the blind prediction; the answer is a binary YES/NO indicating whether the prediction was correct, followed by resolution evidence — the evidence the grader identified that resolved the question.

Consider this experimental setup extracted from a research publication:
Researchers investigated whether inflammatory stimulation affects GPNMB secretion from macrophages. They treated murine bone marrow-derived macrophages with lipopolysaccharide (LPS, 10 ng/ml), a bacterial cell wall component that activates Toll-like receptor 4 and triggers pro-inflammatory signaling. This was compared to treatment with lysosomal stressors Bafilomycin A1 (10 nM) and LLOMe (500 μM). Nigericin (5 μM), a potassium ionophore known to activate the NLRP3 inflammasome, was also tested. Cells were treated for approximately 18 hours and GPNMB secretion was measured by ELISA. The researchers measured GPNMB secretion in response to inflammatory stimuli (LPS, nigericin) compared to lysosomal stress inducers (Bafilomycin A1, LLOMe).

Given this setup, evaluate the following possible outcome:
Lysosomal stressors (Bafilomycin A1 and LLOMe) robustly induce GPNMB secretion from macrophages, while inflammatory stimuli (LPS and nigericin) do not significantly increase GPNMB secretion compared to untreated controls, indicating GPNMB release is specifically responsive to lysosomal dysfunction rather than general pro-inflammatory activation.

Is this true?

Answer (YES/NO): NO